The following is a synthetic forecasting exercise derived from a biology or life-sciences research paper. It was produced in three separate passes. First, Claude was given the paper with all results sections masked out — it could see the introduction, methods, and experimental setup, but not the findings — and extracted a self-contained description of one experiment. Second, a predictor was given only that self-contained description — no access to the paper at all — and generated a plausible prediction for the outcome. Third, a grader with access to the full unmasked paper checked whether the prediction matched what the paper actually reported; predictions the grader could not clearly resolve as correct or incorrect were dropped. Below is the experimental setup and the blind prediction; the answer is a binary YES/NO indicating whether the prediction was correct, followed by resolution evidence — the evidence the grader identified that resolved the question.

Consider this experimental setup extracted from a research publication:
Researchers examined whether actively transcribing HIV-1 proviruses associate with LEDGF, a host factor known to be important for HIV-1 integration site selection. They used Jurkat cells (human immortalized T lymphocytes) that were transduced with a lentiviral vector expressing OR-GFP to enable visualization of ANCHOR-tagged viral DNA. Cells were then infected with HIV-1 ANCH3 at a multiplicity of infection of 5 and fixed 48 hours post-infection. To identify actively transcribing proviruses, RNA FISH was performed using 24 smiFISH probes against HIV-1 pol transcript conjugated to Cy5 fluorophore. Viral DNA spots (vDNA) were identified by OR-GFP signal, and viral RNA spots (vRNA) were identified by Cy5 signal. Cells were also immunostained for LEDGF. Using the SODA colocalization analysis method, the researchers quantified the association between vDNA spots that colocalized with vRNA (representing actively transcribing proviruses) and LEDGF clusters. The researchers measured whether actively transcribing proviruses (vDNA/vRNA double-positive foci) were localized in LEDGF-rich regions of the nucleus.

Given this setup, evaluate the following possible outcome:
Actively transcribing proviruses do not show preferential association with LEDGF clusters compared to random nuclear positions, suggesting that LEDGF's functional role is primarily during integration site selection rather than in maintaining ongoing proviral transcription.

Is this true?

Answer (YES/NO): NO